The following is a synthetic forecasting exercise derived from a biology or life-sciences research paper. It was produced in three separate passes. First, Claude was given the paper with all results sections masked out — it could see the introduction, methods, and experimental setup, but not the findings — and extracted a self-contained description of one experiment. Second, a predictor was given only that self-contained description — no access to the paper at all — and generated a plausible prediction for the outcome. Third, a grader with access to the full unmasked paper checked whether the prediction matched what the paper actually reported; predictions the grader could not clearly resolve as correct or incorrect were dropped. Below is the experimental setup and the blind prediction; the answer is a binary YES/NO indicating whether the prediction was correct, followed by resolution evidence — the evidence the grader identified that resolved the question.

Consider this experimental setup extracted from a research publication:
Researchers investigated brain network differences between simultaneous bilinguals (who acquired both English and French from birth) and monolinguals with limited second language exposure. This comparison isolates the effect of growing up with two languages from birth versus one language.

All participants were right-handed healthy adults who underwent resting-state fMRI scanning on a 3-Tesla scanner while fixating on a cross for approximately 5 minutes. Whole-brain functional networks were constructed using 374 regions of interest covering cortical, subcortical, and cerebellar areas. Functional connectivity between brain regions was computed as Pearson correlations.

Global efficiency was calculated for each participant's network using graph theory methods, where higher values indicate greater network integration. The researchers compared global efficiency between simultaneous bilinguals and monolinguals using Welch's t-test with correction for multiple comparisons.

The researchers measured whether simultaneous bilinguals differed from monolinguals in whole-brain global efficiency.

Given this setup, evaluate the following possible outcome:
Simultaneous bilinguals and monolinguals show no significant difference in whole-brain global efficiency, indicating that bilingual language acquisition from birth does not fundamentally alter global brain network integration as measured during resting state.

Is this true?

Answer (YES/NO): NO